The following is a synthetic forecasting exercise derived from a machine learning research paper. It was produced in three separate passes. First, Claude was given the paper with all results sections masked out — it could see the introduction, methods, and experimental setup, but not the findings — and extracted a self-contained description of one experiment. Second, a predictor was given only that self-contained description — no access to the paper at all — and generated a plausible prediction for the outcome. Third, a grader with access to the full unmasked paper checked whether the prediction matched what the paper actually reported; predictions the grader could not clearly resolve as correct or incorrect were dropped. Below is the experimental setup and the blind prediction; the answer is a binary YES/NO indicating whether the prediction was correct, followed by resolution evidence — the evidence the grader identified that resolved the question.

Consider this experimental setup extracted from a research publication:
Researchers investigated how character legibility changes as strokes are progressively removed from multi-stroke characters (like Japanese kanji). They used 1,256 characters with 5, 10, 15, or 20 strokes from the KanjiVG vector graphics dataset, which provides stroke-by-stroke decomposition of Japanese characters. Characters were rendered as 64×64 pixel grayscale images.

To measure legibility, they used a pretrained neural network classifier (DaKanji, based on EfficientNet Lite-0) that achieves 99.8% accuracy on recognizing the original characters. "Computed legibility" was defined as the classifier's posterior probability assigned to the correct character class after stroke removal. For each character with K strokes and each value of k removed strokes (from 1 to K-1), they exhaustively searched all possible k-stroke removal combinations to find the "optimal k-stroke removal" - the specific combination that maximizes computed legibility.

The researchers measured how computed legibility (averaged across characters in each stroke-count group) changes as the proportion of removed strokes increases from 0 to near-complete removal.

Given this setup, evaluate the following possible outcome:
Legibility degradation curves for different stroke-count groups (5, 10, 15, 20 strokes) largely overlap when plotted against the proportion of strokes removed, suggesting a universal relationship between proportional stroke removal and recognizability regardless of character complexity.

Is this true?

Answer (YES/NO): NO